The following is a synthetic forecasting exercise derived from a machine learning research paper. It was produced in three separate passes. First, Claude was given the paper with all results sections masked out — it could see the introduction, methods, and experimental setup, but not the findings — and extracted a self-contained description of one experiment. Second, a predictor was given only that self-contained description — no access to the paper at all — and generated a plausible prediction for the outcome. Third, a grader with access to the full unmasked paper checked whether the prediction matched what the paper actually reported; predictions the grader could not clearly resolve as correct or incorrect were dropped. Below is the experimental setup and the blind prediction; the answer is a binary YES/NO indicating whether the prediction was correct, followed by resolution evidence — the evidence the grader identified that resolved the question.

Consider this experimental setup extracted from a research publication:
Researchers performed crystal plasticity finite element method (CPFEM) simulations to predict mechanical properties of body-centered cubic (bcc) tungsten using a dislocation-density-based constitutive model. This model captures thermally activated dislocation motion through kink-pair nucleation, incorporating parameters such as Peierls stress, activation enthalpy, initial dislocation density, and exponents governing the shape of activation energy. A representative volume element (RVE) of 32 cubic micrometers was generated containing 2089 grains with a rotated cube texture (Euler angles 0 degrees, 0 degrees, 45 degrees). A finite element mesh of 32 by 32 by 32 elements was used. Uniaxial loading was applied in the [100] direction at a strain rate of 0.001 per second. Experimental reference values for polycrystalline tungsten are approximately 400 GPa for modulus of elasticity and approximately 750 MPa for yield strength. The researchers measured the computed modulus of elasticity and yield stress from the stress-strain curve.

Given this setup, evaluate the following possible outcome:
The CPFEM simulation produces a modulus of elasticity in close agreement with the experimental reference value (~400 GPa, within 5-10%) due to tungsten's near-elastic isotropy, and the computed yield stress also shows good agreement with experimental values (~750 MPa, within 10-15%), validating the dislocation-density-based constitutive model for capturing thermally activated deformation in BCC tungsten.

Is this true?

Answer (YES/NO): NO